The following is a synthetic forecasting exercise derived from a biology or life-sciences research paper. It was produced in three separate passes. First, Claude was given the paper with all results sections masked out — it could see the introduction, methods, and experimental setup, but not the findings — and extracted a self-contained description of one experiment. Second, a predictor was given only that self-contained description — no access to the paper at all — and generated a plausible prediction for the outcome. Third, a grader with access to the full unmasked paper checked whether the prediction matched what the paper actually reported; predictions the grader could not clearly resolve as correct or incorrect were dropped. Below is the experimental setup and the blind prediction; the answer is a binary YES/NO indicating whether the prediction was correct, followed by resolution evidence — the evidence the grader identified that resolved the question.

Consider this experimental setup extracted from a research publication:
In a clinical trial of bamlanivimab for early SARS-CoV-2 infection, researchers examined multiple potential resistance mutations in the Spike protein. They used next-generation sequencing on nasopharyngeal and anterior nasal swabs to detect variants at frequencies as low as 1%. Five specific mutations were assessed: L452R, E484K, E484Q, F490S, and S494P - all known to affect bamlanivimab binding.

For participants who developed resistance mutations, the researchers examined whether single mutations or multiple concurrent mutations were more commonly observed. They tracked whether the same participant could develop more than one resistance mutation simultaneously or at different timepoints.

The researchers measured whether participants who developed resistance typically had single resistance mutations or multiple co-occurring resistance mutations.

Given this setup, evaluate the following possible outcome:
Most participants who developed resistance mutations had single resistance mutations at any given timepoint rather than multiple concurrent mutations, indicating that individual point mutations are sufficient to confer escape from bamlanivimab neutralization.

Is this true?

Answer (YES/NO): YES